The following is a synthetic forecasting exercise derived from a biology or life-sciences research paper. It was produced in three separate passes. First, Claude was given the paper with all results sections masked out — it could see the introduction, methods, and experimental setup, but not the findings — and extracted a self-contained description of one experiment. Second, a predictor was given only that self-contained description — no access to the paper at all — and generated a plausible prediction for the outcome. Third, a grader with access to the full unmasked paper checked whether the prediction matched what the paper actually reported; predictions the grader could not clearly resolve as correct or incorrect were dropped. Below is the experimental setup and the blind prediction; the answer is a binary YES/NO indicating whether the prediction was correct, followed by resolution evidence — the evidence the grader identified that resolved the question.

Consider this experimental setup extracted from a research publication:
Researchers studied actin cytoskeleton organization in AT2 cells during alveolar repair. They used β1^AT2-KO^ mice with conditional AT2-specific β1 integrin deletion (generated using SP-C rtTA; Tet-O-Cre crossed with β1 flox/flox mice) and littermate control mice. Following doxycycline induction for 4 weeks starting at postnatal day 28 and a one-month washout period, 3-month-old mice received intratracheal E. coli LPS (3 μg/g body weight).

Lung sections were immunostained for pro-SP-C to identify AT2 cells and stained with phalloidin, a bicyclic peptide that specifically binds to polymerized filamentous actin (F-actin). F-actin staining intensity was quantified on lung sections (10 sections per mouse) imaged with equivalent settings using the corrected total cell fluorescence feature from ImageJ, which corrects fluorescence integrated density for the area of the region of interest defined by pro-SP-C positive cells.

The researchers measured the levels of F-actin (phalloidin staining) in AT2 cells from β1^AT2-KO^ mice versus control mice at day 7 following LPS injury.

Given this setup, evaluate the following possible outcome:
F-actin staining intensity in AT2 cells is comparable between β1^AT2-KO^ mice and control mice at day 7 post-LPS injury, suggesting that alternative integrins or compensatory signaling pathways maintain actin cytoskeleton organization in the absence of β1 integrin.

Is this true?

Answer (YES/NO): NO